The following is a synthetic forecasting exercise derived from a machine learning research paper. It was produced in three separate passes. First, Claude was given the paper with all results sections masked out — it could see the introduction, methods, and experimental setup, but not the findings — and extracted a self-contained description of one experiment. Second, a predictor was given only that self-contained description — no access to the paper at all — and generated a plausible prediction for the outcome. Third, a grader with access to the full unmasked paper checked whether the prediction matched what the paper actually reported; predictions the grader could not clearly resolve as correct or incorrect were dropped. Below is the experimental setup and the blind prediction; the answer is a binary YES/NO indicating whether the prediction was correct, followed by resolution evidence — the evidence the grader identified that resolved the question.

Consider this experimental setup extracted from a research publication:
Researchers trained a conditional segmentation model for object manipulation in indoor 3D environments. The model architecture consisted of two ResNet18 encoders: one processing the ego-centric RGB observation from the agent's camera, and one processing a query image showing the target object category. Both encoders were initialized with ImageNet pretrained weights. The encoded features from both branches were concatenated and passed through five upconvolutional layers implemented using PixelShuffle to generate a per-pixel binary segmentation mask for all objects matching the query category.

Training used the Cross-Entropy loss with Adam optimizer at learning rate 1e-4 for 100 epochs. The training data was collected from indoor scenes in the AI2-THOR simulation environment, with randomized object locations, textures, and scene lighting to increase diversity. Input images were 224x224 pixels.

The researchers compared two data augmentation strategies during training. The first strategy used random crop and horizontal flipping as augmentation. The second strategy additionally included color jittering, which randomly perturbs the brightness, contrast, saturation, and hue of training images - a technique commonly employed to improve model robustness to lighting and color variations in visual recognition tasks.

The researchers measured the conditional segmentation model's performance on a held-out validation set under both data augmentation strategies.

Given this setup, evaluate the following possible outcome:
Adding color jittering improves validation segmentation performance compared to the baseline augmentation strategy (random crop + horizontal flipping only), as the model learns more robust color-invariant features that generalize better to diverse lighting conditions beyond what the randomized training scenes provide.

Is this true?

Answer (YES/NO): NO